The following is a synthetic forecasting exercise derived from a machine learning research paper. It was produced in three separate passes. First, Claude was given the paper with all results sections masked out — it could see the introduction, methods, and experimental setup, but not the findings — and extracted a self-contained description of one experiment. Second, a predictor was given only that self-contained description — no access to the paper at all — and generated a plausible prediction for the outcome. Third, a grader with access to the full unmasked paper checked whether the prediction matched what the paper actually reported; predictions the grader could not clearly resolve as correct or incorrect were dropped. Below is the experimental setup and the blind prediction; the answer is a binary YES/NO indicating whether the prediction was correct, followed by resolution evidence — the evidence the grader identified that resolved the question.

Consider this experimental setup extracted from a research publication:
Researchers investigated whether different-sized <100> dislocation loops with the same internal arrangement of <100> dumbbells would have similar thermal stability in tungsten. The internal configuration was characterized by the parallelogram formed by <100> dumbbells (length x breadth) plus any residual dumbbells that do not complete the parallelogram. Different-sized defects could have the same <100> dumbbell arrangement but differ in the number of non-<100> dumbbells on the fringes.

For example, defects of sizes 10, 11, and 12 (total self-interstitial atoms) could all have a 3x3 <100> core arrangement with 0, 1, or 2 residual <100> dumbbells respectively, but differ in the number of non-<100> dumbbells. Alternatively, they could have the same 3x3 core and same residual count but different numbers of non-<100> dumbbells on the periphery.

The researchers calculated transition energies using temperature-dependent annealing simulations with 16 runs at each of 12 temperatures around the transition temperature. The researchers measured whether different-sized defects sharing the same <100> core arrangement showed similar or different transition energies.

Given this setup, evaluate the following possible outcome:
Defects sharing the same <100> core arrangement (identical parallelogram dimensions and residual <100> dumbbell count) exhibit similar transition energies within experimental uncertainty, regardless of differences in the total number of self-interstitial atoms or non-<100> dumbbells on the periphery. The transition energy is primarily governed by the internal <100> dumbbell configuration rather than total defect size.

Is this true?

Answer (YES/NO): YES